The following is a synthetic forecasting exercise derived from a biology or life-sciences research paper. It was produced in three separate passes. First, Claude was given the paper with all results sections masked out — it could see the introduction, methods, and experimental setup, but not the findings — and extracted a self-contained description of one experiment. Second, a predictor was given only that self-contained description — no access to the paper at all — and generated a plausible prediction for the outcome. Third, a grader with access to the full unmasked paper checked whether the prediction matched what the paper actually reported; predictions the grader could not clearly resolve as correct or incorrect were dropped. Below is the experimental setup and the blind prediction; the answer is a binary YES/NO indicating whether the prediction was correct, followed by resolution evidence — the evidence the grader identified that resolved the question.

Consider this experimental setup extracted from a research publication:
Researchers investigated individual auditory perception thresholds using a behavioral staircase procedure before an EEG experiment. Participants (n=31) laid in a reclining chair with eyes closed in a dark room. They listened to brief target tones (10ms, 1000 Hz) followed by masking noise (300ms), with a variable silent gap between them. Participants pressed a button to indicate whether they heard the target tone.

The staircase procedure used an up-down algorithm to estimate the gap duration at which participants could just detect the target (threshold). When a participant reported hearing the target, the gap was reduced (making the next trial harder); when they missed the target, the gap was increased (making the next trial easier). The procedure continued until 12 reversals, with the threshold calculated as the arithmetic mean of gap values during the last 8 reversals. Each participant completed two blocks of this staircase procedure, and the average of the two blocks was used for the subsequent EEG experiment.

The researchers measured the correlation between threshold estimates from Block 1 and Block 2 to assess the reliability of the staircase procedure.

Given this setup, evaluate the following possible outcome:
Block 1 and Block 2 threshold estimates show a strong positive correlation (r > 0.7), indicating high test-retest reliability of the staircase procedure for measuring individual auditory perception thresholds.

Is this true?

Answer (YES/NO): YES